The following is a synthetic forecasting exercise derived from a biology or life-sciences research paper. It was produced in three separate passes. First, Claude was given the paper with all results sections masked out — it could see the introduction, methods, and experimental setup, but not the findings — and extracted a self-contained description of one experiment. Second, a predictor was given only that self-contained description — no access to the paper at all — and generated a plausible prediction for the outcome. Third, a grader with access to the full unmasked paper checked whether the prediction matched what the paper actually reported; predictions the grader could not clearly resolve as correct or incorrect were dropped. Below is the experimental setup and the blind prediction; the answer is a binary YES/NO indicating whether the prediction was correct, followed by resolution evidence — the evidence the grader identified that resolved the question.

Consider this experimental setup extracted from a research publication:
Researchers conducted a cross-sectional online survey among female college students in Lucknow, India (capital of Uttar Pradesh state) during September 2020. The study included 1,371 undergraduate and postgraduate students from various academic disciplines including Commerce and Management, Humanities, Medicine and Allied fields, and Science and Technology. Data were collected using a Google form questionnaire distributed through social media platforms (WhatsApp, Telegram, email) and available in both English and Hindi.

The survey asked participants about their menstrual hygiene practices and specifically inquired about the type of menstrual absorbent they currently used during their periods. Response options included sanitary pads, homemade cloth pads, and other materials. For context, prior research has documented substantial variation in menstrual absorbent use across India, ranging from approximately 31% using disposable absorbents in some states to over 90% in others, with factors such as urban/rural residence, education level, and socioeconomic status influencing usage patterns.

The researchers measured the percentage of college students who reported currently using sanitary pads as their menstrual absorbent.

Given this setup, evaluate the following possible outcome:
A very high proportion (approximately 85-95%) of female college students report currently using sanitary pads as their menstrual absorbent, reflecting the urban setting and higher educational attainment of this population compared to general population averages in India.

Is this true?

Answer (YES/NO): YES